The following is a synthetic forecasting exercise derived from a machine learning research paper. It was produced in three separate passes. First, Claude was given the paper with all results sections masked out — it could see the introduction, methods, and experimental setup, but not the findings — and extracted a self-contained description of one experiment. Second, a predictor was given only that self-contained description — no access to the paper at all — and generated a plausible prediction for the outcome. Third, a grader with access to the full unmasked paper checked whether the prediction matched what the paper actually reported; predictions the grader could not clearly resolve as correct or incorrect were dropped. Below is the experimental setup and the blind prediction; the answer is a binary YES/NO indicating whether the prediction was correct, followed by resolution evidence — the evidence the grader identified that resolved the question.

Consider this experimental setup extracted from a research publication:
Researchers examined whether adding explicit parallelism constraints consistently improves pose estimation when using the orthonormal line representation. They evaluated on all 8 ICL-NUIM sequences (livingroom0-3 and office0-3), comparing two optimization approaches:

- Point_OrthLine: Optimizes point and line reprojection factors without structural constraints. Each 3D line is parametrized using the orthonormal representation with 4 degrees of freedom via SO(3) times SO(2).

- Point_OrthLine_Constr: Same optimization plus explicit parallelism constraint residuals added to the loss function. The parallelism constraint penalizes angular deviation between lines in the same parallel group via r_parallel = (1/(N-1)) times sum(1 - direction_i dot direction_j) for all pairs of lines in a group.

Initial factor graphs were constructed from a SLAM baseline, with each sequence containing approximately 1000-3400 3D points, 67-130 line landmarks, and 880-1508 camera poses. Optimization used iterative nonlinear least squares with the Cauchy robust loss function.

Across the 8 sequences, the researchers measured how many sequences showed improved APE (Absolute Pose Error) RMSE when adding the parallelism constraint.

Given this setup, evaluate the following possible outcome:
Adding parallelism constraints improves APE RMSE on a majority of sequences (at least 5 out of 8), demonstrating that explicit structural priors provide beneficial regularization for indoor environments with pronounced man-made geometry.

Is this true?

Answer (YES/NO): NO